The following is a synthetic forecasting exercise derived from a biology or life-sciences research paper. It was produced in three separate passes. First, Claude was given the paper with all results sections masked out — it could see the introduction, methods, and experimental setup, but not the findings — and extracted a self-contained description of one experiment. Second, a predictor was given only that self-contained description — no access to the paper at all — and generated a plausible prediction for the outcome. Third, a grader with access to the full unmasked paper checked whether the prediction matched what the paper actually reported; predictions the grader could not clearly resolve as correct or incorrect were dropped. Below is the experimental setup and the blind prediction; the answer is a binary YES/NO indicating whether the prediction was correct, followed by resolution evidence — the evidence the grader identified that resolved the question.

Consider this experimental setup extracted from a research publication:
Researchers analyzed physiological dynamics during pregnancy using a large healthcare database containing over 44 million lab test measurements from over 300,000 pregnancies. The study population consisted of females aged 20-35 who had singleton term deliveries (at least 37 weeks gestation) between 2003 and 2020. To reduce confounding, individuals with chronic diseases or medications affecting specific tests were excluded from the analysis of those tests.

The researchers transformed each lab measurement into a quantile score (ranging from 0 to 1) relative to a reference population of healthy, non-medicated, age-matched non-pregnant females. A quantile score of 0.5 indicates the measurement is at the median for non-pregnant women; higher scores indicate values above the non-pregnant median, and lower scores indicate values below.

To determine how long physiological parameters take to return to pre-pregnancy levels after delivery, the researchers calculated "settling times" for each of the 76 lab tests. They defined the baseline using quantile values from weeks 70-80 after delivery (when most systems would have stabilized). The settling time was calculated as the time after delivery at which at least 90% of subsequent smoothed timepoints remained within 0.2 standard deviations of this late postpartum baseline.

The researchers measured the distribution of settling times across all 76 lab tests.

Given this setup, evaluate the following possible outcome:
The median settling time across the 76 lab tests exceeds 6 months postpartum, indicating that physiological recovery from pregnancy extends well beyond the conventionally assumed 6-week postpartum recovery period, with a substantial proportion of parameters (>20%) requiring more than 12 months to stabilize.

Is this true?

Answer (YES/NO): NO